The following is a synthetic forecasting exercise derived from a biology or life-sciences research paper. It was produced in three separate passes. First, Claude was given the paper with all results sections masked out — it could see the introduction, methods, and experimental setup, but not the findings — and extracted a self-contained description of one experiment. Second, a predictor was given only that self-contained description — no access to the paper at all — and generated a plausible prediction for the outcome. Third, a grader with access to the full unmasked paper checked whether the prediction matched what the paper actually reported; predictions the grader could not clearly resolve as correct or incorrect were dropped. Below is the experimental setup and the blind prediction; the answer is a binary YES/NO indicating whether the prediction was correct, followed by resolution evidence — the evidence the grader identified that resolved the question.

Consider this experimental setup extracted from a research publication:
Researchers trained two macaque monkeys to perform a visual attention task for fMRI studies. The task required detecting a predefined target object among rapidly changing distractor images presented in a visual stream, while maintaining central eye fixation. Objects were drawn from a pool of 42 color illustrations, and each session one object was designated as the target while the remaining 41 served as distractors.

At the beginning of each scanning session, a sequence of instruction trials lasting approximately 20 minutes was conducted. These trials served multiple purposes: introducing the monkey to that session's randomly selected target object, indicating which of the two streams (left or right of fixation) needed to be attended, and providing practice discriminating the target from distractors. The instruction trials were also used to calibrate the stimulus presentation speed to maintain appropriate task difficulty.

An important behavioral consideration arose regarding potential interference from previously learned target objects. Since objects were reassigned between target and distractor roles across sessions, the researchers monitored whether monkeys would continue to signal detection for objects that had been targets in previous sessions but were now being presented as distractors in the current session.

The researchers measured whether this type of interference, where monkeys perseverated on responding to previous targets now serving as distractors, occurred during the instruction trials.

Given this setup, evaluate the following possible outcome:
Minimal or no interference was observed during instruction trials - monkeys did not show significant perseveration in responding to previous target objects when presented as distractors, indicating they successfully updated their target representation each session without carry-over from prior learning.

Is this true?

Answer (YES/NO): NO